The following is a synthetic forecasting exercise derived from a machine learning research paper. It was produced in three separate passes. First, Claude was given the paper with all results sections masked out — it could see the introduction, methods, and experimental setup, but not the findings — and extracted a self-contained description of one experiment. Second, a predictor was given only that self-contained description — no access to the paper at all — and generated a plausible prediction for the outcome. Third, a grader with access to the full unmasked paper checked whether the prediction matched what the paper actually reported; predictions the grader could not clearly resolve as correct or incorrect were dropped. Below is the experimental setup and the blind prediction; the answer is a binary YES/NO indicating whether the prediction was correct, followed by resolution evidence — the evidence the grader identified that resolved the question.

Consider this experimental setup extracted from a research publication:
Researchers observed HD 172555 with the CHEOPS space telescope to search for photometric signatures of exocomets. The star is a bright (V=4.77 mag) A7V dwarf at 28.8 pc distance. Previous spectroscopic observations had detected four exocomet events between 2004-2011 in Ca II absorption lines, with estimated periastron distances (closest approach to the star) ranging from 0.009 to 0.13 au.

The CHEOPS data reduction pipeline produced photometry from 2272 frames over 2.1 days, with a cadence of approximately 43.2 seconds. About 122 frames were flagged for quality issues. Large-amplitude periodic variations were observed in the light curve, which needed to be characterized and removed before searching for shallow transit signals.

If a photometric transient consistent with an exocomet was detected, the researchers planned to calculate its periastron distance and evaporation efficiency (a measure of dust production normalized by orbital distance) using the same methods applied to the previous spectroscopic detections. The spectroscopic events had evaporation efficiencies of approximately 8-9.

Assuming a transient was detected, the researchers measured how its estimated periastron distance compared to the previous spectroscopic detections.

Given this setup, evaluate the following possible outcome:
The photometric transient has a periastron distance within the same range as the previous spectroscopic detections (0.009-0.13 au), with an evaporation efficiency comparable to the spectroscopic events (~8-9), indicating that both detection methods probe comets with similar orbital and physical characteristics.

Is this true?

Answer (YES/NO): NO